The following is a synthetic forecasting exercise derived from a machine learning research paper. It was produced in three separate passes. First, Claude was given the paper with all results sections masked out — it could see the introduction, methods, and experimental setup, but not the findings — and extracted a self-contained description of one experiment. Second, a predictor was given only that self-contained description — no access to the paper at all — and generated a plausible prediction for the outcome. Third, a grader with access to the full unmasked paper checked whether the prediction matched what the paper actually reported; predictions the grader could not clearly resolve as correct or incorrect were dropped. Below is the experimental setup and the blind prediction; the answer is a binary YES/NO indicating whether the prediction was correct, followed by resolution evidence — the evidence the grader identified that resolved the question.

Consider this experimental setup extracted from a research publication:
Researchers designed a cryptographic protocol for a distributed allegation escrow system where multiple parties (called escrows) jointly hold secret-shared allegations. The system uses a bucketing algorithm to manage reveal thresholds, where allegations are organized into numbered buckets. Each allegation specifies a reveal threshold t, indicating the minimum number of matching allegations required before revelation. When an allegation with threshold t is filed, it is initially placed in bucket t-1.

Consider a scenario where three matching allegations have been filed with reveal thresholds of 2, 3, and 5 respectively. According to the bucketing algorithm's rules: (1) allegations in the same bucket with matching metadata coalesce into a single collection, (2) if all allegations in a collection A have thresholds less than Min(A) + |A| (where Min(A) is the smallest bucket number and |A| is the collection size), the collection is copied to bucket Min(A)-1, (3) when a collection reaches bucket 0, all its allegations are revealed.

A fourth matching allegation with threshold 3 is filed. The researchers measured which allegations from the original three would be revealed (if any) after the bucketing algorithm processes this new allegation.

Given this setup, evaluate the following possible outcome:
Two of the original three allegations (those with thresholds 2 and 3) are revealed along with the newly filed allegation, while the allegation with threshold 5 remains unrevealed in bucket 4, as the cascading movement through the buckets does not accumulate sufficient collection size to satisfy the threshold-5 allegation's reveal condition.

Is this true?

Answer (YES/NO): YES